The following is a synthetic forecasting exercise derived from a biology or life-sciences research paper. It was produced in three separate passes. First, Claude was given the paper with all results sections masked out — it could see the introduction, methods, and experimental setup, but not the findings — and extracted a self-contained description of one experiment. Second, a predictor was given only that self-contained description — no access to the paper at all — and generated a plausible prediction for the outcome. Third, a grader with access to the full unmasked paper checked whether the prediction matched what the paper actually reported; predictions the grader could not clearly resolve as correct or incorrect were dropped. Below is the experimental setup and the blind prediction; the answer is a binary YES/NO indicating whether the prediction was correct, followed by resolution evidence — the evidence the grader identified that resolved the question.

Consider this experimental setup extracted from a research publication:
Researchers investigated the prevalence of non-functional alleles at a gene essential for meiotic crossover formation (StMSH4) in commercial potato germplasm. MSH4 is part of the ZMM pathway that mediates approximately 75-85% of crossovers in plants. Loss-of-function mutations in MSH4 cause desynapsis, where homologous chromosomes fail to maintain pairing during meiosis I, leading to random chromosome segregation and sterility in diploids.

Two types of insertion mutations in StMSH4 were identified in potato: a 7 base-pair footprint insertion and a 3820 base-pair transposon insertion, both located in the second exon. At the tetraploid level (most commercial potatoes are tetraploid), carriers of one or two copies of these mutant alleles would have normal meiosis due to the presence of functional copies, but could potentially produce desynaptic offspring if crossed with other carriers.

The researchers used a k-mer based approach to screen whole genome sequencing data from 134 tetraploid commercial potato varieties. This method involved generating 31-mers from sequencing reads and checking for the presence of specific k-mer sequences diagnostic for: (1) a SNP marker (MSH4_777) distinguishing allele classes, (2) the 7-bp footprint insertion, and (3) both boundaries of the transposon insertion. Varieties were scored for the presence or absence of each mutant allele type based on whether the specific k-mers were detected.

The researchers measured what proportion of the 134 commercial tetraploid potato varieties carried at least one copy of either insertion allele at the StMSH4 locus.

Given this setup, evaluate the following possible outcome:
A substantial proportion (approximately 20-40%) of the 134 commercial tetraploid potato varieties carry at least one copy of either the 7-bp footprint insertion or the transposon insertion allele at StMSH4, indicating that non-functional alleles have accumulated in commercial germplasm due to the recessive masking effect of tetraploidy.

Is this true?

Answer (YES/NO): NO